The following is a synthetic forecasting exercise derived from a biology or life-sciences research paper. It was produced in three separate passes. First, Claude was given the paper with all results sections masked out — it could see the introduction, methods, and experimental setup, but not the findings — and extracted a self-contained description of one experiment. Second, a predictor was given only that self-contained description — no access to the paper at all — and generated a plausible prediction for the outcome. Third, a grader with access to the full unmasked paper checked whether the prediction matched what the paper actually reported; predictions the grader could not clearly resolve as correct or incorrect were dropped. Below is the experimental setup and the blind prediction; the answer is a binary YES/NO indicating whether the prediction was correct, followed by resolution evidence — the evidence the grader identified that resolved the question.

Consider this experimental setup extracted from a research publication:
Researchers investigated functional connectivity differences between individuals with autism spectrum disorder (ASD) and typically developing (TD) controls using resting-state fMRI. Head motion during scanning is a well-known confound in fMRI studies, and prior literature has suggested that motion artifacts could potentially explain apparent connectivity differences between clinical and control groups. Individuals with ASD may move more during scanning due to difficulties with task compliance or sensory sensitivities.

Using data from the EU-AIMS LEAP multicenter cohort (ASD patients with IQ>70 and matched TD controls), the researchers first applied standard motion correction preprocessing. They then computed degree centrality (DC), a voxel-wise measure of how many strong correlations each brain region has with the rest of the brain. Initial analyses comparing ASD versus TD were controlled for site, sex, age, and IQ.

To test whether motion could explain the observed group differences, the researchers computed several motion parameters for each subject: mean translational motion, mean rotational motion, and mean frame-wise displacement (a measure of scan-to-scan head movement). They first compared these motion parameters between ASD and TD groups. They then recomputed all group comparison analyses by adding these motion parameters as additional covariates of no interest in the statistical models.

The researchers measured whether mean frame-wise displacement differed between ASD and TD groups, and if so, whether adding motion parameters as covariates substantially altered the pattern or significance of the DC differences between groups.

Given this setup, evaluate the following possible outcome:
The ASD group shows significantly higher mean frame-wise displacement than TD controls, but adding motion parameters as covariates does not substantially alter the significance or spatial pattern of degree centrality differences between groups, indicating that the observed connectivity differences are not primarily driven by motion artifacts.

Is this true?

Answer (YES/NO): YES